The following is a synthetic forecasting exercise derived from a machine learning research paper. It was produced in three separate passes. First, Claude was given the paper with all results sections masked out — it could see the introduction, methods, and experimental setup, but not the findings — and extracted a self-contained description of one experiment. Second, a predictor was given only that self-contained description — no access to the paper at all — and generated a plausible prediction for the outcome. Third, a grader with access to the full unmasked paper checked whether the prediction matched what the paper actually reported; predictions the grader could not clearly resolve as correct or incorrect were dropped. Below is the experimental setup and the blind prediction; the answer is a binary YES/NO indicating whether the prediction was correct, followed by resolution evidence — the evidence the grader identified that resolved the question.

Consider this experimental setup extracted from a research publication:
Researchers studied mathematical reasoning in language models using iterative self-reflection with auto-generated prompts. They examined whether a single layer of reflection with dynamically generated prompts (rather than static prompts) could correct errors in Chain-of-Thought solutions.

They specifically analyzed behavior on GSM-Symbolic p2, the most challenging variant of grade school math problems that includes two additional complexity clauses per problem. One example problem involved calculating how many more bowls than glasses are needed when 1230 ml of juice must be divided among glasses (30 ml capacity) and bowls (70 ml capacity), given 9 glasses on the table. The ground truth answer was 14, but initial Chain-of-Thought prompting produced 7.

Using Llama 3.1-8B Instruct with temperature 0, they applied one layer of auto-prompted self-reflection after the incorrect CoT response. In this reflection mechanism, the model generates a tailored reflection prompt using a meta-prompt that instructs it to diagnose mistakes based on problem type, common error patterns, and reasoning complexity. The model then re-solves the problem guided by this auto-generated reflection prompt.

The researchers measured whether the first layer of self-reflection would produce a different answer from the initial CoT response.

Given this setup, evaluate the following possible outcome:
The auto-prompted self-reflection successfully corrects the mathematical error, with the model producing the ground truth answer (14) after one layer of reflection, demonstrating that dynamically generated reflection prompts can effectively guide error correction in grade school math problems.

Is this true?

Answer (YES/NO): NO